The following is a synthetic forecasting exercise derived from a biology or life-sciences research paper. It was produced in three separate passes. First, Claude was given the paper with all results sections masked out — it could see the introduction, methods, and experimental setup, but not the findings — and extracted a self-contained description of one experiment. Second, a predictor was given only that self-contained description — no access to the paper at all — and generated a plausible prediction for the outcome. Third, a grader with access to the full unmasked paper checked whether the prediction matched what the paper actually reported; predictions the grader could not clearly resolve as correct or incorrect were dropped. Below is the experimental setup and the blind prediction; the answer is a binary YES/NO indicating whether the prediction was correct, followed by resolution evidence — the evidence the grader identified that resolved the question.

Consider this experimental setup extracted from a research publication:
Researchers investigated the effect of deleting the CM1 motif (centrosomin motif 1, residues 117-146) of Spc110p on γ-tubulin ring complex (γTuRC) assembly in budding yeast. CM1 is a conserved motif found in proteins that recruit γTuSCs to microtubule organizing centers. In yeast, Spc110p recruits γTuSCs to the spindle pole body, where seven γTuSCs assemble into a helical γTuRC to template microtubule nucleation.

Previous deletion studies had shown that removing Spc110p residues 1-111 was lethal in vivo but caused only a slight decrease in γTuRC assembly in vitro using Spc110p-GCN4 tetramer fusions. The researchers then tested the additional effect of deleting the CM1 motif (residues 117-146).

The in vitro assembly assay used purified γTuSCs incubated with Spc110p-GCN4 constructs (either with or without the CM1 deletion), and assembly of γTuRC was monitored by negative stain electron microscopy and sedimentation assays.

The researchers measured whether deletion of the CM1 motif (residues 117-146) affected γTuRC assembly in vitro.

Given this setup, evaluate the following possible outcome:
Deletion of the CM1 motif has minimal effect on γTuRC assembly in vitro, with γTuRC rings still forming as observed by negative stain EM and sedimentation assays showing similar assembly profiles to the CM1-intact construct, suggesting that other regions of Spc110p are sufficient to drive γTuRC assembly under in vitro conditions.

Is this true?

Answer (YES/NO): NO